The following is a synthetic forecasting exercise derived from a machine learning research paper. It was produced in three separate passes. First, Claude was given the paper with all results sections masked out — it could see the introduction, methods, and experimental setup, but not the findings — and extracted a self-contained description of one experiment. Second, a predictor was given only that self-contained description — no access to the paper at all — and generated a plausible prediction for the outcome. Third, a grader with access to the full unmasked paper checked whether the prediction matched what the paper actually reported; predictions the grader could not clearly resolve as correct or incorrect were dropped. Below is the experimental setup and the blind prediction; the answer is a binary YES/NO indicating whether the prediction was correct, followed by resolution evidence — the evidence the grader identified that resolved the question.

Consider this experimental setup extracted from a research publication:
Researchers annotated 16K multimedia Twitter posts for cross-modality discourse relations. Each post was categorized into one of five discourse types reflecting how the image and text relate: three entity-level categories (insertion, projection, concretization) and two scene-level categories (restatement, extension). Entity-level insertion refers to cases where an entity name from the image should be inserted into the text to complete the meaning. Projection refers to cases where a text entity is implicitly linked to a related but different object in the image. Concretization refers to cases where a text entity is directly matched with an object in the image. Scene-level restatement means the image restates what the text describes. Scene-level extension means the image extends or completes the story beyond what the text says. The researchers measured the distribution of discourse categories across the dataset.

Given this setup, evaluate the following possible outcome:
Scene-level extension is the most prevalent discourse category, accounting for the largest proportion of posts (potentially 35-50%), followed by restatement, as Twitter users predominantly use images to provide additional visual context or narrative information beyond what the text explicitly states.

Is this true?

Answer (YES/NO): NO